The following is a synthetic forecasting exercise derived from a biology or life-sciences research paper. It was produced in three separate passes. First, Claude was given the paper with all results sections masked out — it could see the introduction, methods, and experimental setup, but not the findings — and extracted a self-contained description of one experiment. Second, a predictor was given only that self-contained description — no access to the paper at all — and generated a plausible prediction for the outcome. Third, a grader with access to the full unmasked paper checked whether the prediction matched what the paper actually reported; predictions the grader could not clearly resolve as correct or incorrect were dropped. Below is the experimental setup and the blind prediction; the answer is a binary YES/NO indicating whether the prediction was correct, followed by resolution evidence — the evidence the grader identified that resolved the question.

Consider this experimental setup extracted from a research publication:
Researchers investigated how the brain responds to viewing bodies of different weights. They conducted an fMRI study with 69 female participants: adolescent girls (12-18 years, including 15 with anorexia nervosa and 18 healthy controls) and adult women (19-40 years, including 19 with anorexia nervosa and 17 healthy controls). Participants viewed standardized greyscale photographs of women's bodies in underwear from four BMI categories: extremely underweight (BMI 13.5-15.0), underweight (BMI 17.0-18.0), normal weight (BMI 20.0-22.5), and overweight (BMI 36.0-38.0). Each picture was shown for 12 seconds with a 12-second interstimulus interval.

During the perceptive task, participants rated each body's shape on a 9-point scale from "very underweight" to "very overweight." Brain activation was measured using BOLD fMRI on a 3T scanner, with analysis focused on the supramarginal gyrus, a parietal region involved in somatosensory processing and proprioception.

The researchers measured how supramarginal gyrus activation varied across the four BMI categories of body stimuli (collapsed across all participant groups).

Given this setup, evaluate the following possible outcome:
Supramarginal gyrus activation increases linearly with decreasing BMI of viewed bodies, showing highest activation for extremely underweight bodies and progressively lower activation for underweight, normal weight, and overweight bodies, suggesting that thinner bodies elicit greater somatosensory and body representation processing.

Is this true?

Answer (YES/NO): NO